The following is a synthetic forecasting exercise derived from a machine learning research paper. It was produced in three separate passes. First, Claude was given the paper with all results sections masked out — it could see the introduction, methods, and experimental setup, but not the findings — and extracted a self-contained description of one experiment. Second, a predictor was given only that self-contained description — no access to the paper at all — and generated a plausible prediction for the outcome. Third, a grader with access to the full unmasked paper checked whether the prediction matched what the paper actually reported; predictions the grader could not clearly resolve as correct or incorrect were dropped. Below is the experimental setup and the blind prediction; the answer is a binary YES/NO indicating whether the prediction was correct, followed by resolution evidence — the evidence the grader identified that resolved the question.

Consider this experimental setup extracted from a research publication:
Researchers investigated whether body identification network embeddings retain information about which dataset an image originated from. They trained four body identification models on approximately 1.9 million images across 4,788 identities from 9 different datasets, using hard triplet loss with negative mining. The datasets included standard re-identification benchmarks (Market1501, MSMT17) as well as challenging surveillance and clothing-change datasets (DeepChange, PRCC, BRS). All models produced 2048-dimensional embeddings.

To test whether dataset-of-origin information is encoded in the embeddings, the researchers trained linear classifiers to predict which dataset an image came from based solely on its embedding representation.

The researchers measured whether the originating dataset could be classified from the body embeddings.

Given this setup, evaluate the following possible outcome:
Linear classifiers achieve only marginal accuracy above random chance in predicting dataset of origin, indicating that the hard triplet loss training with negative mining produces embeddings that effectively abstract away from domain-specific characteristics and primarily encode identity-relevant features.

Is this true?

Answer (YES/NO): NO